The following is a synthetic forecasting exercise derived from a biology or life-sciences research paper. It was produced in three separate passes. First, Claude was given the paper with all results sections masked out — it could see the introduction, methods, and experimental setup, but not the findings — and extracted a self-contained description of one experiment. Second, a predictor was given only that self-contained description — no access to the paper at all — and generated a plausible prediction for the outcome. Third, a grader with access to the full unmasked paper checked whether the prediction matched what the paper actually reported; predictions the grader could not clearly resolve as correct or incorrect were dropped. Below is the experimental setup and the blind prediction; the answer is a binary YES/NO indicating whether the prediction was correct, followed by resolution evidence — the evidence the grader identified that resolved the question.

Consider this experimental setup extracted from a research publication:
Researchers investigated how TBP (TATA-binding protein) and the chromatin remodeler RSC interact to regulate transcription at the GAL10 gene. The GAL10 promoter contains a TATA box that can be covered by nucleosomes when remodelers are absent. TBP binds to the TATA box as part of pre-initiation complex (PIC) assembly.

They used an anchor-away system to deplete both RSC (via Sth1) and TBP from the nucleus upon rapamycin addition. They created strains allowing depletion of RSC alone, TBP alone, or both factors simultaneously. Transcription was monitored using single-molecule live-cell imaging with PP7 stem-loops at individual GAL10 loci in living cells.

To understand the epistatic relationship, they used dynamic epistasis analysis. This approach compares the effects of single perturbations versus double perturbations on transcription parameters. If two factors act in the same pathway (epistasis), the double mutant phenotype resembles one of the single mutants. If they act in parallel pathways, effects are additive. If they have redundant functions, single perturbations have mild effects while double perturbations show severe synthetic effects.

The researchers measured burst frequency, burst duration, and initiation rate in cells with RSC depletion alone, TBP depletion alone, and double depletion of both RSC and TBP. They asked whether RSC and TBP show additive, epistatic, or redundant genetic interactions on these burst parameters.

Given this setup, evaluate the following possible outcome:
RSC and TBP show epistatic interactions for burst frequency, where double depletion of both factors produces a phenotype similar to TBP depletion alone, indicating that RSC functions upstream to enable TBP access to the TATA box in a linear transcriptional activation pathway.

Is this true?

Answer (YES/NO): NO